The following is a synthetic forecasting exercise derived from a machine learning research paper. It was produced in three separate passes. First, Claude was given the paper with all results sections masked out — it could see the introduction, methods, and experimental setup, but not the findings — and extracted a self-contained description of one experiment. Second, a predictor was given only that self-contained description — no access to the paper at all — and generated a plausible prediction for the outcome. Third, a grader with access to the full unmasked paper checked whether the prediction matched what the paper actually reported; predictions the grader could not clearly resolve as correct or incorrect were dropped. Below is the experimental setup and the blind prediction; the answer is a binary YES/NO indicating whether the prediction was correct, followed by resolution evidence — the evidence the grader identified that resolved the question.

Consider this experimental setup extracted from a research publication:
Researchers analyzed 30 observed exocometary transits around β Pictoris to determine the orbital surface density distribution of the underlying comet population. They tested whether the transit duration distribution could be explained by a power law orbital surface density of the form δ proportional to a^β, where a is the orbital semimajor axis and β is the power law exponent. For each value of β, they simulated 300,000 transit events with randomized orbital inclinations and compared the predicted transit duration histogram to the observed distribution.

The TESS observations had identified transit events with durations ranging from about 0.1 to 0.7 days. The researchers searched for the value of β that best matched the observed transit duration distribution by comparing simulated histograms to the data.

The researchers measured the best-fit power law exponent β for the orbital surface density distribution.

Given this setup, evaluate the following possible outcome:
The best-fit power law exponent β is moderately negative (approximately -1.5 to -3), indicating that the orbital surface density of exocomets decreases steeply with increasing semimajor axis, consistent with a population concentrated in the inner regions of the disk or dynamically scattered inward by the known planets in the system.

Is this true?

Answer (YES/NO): NO